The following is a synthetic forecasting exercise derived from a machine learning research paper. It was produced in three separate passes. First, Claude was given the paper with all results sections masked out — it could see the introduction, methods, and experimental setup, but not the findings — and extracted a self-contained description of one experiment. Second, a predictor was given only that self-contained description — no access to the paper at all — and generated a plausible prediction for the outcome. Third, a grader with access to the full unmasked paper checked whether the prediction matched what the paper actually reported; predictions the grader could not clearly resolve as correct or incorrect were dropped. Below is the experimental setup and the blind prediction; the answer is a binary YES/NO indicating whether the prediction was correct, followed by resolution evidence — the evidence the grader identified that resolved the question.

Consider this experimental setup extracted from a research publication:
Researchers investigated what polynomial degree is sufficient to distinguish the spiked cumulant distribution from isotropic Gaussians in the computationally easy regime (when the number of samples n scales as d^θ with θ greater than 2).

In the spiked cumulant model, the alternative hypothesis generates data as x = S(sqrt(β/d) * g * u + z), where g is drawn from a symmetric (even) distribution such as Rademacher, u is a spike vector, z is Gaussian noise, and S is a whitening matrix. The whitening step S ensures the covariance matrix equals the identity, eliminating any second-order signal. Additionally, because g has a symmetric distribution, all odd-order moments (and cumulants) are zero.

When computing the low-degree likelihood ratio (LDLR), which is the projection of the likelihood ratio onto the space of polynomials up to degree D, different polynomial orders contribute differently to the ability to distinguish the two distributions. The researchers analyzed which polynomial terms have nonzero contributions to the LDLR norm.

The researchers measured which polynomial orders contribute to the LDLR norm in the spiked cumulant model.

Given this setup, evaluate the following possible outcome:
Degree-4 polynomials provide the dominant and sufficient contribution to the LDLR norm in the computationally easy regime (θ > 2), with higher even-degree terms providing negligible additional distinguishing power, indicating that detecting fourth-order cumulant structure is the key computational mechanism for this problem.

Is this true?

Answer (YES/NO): YES